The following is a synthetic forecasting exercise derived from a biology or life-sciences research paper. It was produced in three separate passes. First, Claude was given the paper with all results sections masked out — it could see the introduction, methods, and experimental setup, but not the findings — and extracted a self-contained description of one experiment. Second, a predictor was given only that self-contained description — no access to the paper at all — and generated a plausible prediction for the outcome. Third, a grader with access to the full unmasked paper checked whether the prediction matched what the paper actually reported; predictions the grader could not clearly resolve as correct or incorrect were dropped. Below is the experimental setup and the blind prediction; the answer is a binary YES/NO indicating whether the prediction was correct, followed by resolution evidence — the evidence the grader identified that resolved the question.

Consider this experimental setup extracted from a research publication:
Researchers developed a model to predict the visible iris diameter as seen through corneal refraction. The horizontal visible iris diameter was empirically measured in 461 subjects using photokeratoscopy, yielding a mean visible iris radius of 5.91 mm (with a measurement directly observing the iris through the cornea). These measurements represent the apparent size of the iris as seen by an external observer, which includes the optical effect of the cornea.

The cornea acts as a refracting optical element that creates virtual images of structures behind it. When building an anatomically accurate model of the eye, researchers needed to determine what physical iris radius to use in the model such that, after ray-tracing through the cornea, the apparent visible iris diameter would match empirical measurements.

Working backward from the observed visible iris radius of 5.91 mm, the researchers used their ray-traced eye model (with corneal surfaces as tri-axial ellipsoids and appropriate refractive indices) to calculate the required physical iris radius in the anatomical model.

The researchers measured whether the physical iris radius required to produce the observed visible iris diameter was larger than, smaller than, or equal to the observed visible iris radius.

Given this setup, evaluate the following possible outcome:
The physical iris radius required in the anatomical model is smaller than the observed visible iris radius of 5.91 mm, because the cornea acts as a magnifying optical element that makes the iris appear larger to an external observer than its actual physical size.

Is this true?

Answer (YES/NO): YES